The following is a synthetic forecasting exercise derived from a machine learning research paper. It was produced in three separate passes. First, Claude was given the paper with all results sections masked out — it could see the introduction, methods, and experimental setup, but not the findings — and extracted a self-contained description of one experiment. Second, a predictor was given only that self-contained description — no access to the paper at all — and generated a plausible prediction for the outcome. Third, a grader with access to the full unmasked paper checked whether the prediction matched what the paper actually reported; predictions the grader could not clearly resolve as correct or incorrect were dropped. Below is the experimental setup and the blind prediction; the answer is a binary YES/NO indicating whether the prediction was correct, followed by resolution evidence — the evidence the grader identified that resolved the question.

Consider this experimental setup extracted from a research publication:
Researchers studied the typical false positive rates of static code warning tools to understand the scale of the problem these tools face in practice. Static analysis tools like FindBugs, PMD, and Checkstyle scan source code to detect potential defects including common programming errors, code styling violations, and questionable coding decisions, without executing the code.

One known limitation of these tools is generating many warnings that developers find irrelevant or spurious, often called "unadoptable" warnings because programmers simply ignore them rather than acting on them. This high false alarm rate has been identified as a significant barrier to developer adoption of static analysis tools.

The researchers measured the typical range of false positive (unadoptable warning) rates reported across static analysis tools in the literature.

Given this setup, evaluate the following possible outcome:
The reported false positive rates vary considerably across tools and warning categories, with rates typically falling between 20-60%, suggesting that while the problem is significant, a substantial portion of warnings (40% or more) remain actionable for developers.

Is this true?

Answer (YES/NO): NO